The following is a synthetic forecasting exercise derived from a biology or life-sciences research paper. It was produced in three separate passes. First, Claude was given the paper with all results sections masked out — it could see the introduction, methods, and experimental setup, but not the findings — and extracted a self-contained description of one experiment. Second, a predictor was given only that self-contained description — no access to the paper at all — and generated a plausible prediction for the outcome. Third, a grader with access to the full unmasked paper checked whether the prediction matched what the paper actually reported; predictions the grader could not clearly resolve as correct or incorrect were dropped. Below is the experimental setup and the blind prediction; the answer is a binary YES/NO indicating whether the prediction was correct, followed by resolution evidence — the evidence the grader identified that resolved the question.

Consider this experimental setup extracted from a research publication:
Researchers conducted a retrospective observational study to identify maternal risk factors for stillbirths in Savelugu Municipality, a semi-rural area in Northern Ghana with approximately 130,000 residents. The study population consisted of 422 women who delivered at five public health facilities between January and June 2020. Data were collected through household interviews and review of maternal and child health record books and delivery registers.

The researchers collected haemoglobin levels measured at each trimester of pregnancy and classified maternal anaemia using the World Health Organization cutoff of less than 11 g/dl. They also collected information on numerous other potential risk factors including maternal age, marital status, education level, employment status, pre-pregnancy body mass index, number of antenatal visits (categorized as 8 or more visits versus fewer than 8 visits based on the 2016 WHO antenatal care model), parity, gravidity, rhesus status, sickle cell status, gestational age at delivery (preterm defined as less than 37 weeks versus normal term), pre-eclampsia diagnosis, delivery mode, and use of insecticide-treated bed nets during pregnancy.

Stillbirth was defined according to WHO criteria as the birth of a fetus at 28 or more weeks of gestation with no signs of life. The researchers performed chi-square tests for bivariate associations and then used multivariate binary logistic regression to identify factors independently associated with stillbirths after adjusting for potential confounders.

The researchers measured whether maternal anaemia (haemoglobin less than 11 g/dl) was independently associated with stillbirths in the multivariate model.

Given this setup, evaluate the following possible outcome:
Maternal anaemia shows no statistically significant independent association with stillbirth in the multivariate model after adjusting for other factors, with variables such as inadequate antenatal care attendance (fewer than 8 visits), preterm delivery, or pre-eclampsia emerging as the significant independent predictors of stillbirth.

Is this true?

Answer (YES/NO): NO